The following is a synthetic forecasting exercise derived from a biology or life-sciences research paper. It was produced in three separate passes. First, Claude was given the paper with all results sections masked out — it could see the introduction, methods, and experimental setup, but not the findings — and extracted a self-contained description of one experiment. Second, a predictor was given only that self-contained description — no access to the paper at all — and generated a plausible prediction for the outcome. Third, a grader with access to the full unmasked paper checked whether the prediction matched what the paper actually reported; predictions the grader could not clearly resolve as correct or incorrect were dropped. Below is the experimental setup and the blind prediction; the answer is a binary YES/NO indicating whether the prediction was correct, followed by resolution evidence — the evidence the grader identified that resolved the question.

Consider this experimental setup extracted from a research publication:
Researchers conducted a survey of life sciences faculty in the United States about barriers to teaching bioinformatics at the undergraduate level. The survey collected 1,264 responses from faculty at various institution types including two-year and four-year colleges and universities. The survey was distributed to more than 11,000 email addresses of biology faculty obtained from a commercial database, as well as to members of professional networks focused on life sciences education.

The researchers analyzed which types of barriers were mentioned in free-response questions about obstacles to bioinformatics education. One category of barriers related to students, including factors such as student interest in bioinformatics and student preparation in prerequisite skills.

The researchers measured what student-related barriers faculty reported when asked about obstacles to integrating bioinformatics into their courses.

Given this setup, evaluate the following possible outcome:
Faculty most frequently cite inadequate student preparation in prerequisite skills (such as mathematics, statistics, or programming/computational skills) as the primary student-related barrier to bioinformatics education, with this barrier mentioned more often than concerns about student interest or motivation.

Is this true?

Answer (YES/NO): YES